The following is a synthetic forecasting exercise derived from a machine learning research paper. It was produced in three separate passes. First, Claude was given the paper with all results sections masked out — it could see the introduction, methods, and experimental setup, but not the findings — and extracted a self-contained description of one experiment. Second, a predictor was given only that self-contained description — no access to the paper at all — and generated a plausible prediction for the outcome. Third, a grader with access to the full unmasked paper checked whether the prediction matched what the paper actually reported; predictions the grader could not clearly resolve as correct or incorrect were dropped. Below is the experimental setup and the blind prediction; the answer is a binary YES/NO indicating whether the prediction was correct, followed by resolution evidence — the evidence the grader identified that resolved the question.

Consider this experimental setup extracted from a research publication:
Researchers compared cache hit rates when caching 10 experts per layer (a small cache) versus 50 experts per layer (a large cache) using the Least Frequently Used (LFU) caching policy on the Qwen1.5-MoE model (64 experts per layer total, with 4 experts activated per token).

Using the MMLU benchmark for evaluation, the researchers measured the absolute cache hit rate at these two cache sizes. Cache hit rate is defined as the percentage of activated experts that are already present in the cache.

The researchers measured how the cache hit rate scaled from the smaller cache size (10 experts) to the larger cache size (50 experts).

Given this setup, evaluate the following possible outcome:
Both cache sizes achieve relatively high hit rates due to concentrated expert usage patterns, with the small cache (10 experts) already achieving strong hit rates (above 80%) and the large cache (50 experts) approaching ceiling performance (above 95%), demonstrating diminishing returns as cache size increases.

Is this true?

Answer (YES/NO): NO